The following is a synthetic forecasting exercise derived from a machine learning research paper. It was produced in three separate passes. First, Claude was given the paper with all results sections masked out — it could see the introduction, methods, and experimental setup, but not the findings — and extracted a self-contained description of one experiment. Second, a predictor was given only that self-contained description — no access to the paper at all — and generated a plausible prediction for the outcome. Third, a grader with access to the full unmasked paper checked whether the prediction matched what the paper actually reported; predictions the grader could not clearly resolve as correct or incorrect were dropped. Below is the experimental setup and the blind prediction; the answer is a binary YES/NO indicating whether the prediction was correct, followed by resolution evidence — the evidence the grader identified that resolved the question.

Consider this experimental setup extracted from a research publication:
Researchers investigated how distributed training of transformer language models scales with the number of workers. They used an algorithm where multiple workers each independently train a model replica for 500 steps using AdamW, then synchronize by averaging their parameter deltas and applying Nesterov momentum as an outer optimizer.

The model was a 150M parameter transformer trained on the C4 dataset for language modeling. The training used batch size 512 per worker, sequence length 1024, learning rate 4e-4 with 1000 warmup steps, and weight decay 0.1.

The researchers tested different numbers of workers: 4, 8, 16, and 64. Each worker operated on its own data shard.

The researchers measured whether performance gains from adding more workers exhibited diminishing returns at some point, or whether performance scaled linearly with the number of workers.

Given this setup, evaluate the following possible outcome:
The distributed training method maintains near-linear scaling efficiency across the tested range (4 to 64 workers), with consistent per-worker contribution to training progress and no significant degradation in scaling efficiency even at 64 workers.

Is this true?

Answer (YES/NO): NO